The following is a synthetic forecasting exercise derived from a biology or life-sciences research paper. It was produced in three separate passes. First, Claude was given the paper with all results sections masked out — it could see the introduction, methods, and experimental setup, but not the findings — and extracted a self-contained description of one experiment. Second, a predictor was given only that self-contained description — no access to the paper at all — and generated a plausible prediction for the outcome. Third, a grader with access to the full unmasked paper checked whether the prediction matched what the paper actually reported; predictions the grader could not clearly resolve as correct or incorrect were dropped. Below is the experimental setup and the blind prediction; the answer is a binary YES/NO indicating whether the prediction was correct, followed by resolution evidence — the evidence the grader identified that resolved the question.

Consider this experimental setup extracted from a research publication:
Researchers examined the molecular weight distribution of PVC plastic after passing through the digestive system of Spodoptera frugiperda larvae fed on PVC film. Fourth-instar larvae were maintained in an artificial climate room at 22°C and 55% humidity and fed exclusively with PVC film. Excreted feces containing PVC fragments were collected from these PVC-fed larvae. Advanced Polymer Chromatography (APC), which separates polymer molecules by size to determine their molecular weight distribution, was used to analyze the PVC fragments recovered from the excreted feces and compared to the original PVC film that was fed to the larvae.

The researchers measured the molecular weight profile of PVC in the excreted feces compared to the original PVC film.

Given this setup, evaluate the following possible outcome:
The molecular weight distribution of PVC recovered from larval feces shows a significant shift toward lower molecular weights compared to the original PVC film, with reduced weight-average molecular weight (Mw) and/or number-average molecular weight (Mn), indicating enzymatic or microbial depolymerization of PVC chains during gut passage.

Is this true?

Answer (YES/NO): NO